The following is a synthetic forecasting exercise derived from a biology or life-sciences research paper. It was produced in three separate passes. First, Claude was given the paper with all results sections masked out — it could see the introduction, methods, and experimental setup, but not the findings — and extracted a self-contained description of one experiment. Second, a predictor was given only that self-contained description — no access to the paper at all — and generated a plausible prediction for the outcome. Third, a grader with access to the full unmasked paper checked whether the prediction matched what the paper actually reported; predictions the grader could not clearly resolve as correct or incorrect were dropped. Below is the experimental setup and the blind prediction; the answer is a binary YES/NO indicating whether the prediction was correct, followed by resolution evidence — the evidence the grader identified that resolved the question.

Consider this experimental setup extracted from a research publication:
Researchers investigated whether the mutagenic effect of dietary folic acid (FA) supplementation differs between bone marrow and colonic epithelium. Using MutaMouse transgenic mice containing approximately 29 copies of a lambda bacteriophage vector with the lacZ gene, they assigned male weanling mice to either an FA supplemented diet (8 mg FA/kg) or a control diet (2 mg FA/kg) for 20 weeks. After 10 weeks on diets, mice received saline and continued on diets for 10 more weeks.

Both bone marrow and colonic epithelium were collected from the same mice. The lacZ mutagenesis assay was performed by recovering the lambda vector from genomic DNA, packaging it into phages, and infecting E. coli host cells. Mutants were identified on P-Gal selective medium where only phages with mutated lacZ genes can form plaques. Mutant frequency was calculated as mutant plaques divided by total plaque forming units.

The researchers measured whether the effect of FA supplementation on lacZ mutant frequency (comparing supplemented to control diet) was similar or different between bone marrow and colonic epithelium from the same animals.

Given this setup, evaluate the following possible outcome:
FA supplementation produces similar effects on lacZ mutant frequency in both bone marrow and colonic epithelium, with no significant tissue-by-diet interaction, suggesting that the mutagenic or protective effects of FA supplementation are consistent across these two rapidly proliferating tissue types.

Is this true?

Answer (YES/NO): NO